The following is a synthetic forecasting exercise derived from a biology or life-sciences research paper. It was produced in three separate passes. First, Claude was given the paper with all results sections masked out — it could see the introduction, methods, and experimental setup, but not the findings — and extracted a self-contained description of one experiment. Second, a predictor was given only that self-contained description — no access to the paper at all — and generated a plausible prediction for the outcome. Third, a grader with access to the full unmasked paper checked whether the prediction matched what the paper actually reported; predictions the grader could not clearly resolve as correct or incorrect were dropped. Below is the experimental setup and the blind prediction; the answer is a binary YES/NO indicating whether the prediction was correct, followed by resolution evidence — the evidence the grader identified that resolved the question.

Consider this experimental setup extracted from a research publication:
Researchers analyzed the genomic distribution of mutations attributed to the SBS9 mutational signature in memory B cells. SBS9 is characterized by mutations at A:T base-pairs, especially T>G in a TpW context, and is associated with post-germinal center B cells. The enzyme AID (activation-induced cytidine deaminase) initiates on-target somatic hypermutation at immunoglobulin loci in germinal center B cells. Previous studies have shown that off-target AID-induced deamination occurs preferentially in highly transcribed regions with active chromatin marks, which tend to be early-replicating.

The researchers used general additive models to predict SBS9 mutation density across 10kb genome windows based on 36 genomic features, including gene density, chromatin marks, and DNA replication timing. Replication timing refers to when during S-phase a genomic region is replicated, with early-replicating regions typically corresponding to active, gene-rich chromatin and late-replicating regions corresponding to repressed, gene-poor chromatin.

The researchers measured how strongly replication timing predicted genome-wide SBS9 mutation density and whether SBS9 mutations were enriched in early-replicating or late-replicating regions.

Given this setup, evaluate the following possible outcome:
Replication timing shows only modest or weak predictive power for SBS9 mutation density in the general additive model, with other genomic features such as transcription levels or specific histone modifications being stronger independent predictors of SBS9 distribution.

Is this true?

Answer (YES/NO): NO